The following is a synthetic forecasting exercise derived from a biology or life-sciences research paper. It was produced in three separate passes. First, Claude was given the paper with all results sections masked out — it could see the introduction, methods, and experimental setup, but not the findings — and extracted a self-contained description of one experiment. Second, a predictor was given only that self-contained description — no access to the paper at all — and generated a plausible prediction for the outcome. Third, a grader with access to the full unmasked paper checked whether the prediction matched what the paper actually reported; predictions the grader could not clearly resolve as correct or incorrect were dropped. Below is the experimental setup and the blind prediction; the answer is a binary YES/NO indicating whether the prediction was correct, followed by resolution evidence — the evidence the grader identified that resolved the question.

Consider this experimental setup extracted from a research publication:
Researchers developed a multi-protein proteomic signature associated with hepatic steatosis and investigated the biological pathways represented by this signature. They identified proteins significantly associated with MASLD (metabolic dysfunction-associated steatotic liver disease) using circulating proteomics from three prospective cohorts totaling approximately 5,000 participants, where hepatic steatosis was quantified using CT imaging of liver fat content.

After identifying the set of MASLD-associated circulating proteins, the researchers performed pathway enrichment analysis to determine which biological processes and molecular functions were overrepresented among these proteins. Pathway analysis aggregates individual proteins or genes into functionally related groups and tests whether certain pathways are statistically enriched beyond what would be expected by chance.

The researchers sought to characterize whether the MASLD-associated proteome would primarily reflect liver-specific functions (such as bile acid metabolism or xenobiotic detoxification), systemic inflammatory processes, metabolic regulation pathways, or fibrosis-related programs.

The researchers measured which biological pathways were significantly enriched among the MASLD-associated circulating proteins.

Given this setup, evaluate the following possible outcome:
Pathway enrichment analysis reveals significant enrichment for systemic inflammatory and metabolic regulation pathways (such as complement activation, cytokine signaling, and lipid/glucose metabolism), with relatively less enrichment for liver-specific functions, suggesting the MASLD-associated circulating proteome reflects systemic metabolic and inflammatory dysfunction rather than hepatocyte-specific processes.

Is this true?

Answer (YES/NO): NO